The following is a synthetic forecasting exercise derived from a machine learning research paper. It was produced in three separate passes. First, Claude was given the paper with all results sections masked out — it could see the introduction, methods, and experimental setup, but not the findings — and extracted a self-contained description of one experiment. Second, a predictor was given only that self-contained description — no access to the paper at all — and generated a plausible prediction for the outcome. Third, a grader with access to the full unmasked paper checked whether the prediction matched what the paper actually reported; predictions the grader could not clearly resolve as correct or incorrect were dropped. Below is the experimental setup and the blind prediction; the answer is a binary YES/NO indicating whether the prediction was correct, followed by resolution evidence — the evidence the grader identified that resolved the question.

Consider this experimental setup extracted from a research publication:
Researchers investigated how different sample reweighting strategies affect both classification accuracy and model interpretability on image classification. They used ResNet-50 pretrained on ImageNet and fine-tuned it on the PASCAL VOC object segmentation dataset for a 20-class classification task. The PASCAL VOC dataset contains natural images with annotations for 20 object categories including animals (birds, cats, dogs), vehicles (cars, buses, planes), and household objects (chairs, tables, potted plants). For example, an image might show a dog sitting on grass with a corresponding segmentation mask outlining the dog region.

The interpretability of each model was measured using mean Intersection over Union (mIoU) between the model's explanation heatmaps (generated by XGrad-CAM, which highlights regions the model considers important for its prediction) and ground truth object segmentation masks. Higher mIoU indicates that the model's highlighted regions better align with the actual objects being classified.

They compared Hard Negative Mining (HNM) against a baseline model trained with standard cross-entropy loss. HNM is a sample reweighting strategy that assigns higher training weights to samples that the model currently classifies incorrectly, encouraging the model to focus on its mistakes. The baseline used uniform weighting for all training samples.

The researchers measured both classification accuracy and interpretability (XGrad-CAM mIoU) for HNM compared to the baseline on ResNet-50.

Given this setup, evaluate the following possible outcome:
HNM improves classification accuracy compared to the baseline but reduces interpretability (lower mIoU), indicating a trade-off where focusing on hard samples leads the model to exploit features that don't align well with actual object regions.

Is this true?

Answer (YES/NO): NO